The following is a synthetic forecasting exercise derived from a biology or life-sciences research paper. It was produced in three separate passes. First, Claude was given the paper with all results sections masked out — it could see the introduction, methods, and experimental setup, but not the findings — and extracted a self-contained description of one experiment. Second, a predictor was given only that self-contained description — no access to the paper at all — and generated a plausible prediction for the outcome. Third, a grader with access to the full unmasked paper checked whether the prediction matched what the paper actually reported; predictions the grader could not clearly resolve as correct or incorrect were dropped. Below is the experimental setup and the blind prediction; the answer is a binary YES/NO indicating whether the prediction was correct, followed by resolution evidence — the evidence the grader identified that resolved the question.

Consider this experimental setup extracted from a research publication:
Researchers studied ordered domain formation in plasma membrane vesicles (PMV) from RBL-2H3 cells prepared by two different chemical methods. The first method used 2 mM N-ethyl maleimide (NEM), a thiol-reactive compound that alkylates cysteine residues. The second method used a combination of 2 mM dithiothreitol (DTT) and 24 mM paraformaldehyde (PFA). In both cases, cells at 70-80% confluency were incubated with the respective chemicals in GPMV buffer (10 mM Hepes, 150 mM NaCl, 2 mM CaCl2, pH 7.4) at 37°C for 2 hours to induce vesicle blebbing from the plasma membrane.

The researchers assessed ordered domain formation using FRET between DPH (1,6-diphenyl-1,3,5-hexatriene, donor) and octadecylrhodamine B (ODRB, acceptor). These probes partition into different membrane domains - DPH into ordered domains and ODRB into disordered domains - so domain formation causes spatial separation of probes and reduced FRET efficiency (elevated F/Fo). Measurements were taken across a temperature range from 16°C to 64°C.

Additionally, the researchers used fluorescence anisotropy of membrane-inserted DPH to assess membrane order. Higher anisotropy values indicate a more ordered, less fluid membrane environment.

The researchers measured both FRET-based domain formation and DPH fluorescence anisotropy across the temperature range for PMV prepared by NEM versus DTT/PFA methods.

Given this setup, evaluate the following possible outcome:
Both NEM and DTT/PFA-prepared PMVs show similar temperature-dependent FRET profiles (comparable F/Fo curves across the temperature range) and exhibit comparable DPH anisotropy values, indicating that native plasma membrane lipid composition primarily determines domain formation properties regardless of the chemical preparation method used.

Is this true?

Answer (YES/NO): NO